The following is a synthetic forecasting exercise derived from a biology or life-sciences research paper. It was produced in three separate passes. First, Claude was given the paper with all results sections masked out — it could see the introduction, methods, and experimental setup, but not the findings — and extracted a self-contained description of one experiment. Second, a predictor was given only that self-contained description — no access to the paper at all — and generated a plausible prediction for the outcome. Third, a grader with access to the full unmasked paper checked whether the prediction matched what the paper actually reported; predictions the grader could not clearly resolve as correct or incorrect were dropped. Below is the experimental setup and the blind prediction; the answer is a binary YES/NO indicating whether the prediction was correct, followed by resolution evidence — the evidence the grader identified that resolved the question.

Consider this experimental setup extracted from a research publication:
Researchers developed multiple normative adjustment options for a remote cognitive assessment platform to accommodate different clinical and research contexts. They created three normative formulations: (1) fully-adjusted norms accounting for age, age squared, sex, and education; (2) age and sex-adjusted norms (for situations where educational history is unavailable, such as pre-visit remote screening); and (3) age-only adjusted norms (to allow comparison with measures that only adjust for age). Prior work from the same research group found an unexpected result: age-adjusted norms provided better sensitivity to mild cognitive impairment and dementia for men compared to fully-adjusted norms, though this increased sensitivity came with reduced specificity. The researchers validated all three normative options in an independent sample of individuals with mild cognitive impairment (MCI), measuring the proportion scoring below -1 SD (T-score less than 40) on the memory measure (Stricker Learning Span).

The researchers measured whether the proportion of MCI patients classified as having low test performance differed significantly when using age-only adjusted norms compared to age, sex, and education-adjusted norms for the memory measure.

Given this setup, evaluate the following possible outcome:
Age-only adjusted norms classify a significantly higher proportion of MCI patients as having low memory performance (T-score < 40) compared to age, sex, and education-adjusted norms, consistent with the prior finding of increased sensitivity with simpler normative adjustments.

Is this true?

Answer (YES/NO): NO